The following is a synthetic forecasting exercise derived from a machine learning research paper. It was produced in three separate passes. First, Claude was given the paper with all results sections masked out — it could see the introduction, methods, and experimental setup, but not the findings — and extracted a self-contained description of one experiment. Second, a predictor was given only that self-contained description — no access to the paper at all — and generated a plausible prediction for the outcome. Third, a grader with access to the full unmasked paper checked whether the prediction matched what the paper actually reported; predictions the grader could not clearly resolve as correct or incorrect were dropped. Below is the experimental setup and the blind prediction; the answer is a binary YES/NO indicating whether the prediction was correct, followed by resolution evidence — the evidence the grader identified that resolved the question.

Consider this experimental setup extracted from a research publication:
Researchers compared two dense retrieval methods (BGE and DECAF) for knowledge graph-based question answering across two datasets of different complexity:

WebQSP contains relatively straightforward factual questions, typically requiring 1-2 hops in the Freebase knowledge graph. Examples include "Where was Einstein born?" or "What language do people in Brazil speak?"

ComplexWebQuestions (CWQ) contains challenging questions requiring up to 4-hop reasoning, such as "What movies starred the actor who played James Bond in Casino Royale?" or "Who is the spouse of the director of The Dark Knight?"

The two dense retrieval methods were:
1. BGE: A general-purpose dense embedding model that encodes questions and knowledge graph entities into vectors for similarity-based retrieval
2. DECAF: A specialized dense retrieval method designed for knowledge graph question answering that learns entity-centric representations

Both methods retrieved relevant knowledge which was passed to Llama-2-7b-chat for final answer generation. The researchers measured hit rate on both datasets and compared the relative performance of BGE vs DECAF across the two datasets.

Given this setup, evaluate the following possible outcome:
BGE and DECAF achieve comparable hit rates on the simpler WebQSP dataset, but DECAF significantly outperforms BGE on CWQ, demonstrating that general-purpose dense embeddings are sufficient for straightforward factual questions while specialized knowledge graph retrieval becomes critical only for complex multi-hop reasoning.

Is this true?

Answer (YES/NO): NO